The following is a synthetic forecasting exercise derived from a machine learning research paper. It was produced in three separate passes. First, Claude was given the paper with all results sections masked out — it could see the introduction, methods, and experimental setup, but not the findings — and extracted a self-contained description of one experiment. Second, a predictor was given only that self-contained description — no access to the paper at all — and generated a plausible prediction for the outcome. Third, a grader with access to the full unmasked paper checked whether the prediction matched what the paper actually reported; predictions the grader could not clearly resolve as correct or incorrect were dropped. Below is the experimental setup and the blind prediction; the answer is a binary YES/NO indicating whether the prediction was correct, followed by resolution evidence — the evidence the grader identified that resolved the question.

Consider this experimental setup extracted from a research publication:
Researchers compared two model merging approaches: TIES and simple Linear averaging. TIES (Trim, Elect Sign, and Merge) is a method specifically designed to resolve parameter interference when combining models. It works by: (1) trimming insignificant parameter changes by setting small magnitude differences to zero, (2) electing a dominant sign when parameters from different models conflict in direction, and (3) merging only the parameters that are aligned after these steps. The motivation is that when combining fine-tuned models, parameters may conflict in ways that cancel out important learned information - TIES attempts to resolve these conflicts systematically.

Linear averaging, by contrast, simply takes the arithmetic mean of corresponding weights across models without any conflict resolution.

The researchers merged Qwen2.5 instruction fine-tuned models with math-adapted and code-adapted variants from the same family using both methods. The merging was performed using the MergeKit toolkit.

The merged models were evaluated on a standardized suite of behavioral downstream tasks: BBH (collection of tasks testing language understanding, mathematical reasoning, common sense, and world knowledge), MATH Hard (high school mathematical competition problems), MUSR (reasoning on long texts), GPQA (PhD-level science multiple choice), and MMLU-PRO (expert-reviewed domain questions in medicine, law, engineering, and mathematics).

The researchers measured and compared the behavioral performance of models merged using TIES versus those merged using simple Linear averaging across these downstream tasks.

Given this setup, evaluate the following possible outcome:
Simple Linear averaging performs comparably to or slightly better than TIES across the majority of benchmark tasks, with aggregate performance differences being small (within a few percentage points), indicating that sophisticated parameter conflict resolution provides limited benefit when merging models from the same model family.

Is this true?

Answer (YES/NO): NO